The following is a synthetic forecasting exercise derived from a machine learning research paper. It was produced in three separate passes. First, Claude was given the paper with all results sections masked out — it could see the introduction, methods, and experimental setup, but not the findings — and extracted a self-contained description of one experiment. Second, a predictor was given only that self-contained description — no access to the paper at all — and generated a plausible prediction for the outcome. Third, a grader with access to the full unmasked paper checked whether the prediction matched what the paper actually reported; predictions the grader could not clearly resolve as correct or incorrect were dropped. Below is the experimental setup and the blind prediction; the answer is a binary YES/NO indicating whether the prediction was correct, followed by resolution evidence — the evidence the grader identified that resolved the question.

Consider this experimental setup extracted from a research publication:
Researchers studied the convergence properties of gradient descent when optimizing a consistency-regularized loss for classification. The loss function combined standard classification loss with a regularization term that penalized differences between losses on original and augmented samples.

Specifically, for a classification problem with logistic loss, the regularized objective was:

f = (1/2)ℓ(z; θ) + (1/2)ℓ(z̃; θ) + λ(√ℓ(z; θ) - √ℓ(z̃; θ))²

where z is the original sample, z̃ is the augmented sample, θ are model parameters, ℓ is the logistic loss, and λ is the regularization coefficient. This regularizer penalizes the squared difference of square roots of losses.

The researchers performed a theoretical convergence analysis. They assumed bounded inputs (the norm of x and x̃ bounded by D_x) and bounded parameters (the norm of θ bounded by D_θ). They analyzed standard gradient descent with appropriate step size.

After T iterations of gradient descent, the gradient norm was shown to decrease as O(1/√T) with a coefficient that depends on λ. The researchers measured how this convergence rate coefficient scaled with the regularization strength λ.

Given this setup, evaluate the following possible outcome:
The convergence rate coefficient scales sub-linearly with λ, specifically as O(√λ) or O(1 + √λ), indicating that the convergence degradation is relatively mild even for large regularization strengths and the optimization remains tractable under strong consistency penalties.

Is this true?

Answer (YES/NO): NO